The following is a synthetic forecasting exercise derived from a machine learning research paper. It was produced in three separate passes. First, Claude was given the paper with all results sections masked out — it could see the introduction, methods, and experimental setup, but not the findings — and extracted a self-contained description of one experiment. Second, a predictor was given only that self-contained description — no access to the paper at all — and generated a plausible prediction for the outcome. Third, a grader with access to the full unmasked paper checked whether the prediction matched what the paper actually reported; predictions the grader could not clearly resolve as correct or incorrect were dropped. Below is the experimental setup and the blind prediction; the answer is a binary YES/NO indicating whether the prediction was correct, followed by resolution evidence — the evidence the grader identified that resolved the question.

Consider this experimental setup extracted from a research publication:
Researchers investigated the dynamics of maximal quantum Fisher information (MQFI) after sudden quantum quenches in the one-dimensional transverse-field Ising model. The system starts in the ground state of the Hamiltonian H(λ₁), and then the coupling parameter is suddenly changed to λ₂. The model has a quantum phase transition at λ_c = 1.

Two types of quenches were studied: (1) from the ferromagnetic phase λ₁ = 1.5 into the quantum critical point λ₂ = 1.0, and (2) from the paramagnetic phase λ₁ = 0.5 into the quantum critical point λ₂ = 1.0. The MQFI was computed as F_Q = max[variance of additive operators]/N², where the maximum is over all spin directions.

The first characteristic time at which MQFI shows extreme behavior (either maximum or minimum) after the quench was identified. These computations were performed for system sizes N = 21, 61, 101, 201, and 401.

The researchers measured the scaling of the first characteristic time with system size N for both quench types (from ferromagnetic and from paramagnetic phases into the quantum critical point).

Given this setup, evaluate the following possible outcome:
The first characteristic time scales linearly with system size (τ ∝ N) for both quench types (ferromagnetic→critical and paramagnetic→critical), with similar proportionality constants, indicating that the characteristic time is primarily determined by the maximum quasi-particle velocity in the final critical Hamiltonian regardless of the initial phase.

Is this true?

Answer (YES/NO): YES